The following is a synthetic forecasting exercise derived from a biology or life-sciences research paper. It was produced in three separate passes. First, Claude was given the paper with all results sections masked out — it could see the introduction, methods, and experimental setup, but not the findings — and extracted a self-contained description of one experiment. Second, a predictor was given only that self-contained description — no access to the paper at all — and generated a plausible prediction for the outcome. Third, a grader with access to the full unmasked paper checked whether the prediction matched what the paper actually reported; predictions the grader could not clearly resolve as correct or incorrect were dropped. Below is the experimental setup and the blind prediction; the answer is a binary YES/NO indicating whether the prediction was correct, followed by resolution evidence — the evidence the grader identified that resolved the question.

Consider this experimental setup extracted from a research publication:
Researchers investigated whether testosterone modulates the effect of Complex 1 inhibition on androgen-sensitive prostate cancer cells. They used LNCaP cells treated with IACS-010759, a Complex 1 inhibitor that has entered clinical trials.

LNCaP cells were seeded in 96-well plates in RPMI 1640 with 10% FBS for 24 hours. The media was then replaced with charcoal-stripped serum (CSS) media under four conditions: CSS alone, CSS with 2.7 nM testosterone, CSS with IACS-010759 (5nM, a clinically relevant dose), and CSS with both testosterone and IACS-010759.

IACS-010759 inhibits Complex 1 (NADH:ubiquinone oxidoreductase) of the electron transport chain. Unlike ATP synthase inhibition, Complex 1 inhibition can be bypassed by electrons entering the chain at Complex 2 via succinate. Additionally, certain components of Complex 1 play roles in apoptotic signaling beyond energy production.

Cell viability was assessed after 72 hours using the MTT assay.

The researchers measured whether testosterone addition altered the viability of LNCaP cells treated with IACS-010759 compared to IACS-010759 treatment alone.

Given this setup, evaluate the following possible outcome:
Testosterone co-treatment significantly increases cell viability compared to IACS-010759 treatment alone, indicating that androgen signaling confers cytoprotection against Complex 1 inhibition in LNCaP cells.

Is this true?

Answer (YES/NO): NO